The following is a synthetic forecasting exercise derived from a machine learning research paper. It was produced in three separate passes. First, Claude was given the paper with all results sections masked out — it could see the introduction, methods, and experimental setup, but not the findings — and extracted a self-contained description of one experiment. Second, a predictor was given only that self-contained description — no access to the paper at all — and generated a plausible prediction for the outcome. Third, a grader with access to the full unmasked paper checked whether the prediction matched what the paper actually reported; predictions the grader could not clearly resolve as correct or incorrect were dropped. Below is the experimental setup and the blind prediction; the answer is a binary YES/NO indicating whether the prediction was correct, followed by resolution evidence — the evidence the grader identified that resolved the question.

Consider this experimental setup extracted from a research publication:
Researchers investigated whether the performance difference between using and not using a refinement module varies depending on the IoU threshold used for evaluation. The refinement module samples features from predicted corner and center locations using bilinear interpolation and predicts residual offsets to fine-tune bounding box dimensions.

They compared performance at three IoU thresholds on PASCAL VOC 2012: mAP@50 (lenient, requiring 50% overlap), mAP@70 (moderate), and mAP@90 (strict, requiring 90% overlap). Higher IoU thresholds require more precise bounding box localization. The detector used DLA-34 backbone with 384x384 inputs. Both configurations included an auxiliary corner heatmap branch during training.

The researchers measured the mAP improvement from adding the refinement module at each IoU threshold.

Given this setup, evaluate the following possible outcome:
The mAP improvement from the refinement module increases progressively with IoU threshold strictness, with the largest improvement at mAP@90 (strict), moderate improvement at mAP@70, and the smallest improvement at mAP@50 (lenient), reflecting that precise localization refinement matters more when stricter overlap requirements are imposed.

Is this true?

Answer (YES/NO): NO